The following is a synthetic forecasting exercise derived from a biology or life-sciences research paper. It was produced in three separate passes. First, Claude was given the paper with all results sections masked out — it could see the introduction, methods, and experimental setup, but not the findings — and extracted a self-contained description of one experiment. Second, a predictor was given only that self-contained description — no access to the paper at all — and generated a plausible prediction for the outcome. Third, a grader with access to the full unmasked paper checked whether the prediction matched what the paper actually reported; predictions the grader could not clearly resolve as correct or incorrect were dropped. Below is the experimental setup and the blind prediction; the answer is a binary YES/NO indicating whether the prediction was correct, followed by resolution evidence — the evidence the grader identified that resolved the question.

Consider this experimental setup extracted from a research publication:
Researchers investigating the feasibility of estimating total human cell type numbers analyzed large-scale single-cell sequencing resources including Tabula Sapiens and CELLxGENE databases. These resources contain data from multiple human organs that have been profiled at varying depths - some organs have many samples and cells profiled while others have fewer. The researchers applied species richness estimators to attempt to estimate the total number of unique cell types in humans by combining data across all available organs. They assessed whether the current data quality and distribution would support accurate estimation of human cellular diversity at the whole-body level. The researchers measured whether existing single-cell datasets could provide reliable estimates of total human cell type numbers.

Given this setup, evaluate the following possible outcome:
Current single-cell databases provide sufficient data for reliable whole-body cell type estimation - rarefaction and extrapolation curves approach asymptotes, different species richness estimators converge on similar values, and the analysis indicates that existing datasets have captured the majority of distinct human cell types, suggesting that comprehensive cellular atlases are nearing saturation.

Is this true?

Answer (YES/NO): NO